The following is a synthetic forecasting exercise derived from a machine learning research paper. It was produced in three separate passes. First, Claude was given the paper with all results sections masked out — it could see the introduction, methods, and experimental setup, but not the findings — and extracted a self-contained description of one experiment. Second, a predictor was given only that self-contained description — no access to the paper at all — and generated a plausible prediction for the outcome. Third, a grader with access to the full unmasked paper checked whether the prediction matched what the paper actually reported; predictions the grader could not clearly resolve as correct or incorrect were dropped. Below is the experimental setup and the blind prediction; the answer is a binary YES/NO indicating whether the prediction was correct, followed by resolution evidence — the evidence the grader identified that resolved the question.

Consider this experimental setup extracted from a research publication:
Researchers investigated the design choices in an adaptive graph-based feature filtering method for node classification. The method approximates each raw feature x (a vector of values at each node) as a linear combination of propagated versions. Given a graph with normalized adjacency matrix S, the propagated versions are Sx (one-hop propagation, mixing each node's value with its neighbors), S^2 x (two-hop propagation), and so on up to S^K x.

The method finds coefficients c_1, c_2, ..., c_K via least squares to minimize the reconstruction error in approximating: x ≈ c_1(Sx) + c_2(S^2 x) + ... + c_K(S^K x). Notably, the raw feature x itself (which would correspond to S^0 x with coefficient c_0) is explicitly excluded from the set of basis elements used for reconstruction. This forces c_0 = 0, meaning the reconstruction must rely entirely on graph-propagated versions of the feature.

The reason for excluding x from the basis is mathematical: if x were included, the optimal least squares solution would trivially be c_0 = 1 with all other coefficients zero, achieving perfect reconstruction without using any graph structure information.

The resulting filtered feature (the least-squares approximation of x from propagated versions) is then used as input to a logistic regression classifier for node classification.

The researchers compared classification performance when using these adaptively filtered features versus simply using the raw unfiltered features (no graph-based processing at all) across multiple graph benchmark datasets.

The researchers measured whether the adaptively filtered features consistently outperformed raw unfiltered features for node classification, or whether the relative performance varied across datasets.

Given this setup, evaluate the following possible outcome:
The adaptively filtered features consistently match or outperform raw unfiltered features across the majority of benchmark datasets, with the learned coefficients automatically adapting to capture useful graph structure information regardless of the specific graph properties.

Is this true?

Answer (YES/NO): NO